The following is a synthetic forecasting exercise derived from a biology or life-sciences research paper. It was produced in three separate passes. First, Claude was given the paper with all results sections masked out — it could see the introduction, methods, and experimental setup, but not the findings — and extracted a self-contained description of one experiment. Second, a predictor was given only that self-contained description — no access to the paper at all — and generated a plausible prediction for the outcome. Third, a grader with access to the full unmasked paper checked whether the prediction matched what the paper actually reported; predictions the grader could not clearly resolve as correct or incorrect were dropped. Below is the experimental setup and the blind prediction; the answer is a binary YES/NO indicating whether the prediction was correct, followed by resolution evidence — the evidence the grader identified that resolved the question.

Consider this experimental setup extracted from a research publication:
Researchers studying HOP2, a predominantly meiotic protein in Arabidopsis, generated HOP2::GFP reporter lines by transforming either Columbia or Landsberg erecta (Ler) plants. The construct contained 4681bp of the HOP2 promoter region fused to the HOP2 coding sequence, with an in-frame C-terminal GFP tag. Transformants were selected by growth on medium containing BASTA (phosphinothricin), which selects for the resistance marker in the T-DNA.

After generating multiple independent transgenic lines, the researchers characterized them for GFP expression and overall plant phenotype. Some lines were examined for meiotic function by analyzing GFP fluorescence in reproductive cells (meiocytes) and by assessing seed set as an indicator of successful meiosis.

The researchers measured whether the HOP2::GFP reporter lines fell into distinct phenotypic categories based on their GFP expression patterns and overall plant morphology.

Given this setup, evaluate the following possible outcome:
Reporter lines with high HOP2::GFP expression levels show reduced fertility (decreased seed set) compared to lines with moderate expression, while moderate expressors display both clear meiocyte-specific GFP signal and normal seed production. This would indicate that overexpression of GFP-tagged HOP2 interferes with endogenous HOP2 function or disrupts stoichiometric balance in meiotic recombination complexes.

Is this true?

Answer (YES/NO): NO